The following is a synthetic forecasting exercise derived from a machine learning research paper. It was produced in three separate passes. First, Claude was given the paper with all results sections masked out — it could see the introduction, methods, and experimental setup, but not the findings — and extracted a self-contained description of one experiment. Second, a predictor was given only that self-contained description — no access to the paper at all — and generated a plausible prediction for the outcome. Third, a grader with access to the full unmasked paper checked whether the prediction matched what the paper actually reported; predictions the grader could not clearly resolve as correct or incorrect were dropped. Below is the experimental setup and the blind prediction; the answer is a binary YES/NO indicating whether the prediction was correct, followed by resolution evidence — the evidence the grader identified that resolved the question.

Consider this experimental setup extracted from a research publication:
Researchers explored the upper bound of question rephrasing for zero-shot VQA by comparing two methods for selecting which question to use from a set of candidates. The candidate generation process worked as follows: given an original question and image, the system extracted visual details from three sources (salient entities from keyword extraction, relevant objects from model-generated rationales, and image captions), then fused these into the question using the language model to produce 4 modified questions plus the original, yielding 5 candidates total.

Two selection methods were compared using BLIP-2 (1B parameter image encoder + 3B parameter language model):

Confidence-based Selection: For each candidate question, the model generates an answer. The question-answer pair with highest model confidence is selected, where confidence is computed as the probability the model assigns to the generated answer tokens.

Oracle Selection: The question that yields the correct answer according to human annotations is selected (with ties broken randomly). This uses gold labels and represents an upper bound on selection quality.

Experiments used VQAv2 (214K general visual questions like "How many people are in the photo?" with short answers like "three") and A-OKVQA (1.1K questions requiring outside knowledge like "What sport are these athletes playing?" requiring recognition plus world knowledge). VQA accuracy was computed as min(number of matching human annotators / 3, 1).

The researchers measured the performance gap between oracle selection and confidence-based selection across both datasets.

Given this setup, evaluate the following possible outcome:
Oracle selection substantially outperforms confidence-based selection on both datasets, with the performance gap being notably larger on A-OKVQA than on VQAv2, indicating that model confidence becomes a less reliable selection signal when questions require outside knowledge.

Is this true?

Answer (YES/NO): NO